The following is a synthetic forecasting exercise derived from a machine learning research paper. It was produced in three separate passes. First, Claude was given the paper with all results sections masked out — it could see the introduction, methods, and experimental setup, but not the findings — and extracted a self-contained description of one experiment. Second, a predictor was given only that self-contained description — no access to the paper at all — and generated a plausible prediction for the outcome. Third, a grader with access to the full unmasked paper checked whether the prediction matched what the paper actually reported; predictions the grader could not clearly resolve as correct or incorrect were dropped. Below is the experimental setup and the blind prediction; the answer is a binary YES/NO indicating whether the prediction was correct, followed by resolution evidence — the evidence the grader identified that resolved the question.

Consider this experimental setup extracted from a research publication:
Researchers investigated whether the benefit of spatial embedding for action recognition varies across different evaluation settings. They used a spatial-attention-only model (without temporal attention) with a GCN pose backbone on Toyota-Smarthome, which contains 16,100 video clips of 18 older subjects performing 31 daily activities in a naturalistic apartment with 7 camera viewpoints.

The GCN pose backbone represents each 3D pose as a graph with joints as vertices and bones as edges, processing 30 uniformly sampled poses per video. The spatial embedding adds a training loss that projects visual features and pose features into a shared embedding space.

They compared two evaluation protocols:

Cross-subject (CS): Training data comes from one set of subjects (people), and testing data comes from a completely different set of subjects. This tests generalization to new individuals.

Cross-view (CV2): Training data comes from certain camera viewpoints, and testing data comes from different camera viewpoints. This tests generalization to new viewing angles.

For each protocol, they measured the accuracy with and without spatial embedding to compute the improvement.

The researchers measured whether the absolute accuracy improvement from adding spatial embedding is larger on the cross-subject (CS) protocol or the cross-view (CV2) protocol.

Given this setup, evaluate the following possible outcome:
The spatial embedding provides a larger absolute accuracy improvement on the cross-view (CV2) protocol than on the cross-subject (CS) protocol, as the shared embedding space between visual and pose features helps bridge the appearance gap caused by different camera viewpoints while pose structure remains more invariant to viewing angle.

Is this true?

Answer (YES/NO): NO